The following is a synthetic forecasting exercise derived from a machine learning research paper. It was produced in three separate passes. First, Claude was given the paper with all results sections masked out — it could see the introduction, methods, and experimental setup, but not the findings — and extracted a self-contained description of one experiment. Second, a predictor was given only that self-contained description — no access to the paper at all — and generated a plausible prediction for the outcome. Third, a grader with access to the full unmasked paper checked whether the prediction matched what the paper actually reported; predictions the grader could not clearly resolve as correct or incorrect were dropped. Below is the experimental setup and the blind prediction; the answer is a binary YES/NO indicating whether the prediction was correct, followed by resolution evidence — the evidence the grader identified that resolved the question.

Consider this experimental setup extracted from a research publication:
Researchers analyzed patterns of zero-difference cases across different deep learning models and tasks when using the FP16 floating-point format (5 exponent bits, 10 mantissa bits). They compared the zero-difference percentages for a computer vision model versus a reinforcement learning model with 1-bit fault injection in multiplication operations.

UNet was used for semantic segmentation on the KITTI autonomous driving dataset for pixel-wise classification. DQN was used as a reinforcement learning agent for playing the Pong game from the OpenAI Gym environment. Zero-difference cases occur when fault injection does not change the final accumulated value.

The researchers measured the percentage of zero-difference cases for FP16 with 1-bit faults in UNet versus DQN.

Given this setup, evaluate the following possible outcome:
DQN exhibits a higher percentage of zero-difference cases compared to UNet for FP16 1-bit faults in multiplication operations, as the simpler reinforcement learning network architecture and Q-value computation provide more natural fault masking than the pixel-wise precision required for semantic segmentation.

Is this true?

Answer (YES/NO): NO